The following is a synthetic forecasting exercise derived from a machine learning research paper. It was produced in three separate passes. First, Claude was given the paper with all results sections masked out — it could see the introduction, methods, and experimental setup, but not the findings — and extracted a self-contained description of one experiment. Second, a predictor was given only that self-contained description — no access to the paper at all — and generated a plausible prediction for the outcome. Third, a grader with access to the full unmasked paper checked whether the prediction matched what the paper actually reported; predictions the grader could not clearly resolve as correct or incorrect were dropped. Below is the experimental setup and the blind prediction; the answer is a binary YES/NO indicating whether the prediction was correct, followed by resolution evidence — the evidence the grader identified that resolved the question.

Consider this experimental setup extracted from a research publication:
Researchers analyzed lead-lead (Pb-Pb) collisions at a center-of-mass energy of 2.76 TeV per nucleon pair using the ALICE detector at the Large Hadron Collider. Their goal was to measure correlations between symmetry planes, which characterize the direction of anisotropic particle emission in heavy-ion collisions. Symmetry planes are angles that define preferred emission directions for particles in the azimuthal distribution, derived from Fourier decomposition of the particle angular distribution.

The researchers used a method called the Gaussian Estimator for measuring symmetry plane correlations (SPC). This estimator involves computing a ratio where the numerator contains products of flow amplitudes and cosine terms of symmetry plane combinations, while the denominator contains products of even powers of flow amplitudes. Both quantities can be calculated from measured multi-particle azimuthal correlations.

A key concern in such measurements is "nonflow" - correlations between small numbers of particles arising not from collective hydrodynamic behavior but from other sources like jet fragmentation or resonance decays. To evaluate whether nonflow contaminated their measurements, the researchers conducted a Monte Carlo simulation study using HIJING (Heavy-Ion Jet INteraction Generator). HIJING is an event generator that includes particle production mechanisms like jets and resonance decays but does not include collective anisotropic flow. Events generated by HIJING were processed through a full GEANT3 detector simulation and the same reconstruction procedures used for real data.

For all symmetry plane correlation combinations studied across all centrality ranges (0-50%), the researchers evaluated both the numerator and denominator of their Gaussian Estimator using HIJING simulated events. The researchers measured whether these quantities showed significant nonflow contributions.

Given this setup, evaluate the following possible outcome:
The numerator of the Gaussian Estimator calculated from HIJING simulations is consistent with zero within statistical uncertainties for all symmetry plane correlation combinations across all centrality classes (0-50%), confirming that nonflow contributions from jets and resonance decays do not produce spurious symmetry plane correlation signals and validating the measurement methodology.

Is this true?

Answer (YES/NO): YES